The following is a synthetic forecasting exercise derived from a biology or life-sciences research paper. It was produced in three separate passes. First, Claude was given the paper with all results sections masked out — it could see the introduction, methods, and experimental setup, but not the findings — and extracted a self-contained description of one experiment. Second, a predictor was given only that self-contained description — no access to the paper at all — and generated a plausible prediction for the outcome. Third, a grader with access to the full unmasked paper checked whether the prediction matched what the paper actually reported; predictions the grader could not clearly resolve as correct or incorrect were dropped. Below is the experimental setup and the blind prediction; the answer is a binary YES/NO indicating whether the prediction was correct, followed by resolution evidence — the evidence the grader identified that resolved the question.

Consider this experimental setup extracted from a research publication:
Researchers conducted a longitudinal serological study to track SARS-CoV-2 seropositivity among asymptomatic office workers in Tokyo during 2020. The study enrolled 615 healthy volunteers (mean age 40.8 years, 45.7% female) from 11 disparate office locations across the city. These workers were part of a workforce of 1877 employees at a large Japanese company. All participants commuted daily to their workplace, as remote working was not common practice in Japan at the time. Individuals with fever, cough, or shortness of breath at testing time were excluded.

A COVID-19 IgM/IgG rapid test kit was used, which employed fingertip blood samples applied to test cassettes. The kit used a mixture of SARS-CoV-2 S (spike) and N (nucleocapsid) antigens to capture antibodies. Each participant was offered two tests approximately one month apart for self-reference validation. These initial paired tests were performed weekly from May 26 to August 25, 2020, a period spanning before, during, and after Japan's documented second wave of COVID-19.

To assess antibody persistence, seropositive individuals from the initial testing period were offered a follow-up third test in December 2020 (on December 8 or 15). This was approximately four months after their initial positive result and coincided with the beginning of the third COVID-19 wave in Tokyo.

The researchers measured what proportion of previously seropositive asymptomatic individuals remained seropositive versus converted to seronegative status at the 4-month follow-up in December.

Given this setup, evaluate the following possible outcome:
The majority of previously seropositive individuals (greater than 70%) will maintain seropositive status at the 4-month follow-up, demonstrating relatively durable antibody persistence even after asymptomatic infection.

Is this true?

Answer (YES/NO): NO